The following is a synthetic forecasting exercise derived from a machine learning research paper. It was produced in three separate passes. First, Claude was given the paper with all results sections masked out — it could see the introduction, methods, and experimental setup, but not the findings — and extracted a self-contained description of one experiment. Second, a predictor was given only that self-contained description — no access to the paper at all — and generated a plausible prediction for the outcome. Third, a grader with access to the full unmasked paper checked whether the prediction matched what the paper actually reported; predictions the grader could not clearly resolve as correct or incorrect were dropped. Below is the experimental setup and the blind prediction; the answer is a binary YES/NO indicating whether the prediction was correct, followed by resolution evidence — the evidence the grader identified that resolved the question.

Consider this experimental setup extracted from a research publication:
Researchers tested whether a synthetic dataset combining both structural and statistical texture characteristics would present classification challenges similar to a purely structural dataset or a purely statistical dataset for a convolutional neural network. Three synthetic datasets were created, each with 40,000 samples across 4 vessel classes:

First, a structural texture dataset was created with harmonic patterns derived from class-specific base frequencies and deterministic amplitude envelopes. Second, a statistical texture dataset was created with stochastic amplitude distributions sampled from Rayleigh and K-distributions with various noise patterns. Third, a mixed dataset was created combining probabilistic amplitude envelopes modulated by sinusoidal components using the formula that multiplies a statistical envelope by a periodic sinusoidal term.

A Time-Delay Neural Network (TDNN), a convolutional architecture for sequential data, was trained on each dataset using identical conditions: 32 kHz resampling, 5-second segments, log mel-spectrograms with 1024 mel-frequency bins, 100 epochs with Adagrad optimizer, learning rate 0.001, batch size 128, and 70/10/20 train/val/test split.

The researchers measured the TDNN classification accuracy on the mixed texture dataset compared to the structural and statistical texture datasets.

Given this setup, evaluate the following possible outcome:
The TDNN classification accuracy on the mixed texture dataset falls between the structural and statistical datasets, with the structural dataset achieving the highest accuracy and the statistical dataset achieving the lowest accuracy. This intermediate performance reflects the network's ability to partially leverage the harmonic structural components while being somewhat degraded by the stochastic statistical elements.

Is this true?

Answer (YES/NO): NO